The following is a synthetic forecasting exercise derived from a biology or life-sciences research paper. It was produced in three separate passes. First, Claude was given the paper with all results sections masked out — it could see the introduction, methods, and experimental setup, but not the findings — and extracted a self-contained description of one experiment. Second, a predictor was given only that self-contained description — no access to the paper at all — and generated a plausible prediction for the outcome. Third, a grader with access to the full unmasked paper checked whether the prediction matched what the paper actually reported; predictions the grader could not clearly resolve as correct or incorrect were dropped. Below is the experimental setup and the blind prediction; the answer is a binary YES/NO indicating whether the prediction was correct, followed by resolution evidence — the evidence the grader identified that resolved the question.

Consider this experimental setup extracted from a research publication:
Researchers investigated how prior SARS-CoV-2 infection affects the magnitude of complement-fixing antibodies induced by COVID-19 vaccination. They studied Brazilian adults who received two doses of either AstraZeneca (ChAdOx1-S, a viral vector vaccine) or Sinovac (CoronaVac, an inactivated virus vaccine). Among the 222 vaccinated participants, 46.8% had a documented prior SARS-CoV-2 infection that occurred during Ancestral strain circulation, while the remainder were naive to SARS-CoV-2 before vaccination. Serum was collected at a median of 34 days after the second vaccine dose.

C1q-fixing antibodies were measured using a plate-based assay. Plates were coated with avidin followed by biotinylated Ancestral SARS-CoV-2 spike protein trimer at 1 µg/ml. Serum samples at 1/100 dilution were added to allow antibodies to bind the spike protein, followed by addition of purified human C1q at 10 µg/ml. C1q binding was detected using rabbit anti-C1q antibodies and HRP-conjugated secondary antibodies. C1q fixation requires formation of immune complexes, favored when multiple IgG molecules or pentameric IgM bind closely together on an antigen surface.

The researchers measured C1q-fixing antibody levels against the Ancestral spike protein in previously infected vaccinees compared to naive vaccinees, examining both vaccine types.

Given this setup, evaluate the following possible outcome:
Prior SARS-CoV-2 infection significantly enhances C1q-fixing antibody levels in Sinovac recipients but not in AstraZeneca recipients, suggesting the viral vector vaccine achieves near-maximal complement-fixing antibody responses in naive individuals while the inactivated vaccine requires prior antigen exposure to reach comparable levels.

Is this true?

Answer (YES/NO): NO